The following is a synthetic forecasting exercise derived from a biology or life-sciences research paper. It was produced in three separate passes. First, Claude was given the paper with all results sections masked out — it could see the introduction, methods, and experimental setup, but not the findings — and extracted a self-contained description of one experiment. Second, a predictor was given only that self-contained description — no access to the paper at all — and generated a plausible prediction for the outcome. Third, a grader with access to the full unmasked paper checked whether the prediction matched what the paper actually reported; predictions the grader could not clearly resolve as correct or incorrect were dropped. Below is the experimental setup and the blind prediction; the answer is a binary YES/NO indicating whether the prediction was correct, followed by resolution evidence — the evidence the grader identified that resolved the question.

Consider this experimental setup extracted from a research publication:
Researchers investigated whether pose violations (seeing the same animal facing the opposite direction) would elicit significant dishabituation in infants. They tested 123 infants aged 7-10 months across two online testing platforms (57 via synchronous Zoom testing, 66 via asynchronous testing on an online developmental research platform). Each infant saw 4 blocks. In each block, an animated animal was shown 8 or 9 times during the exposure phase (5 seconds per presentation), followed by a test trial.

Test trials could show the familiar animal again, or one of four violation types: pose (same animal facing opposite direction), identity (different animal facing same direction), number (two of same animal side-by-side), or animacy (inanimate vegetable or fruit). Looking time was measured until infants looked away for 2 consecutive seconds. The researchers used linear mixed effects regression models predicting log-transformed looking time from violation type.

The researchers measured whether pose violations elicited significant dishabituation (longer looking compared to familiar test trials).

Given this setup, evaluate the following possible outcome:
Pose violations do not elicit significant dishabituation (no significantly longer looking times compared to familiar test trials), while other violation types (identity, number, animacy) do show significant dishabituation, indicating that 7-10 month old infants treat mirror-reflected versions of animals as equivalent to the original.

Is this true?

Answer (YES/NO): NO